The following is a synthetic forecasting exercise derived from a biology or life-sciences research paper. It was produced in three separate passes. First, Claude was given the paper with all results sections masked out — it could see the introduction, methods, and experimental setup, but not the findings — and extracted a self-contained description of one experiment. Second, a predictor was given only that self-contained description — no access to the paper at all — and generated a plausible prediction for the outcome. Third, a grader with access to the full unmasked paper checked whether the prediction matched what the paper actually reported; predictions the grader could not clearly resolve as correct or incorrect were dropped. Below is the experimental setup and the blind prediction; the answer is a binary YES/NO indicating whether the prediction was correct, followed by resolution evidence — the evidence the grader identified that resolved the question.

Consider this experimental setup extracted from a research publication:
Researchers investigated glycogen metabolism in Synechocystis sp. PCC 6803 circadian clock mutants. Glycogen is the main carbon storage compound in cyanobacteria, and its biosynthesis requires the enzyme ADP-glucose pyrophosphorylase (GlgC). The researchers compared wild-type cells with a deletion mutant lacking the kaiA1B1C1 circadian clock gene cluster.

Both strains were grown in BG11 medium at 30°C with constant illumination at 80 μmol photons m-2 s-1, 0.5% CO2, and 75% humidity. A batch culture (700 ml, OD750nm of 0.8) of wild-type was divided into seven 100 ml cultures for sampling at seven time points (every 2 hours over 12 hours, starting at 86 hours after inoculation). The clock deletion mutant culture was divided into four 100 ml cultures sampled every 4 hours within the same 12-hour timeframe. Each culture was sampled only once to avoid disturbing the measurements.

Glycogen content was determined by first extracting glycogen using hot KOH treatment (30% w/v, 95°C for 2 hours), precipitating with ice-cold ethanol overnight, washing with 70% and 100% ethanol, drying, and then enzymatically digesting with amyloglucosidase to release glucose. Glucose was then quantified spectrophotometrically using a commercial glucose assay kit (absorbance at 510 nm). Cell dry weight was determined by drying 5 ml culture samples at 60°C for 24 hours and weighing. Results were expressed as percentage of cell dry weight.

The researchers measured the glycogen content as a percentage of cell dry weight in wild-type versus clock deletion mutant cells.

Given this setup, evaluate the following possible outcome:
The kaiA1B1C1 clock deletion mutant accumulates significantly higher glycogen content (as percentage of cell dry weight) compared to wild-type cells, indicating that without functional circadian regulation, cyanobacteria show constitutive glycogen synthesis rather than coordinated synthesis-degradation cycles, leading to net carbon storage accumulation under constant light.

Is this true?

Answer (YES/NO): NO